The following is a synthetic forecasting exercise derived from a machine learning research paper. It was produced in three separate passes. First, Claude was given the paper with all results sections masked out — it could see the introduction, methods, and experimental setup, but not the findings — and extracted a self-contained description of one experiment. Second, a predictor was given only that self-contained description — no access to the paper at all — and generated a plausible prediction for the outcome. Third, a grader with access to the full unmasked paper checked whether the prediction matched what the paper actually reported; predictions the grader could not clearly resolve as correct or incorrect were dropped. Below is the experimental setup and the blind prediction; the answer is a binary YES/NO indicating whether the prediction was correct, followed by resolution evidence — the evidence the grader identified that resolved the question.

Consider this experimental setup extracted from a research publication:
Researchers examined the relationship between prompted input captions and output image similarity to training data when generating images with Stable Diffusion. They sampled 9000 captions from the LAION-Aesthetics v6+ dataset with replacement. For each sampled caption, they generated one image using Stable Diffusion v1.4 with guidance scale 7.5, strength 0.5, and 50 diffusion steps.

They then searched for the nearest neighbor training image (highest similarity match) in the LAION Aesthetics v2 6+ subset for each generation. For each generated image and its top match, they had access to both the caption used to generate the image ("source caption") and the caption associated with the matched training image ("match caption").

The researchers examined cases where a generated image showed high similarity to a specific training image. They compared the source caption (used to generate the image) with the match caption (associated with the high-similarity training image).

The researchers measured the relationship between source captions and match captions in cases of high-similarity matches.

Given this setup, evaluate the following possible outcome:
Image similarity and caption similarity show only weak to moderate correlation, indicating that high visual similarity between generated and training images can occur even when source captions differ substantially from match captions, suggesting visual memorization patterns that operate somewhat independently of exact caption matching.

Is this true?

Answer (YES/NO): YES